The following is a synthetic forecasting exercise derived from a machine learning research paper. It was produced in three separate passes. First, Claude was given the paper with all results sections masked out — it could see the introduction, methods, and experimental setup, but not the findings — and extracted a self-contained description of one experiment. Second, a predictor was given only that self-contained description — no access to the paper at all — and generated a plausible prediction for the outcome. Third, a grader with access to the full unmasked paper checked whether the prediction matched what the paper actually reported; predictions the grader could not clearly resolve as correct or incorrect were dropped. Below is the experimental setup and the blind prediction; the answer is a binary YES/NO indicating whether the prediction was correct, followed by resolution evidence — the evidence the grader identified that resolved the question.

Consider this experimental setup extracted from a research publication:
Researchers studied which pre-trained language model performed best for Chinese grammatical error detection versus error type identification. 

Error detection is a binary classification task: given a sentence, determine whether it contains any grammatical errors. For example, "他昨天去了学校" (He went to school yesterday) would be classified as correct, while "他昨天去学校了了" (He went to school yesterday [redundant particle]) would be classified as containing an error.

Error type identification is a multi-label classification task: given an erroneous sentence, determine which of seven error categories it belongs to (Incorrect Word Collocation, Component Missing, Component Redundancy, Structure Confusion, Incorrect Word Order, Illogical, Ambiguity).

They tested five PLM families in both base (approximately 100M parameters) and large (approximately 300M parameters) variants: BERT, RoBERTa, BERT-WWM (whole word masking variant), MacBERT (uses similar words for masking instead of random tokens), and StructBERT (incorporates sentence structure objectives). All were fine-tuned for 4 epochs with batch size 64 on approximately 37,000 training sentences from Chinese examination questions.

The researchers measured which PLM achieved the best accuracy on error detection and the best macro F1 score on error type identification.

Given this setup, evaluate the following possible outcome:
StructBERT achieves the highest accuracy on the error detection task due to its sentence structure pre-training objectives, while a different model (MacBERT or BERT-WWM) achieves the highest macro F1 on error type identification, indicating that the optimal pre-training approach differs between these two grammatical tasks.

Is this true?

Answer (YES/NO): NO